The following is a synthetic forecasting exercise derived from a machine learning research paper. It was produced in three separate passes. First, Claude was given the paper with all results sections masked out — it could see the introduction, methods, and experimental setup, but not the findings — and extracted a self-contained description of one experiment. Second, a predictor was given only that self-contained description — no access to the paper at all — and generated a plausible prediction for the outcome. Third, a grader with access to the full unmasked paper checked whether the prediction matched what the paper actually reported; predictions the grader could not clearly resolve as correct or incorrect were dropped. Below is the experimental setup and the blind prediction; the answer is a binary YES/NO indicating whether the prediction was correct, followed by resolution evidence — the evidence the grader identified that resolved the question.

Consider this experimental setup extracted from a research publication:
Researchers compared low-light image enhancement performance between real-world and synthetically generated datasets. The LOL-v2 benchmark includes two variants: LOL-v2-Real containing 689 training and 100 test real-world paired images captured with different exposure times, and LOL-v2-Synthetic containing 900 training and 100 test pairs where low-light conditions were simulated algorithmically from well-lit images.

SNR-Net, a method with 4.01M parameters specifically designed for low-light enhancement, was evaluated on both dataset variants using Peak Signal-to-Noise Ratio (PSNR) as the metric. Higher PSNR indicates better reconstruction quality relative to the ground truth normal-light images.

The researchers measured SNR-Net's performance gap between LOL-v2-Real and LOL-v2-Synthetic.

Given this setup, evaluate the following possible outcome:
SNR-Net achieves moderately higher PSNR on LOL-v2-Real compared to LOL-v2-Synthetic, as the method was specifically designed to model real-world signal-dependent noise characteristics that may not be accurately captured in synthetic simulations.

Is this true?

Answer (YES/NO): NO